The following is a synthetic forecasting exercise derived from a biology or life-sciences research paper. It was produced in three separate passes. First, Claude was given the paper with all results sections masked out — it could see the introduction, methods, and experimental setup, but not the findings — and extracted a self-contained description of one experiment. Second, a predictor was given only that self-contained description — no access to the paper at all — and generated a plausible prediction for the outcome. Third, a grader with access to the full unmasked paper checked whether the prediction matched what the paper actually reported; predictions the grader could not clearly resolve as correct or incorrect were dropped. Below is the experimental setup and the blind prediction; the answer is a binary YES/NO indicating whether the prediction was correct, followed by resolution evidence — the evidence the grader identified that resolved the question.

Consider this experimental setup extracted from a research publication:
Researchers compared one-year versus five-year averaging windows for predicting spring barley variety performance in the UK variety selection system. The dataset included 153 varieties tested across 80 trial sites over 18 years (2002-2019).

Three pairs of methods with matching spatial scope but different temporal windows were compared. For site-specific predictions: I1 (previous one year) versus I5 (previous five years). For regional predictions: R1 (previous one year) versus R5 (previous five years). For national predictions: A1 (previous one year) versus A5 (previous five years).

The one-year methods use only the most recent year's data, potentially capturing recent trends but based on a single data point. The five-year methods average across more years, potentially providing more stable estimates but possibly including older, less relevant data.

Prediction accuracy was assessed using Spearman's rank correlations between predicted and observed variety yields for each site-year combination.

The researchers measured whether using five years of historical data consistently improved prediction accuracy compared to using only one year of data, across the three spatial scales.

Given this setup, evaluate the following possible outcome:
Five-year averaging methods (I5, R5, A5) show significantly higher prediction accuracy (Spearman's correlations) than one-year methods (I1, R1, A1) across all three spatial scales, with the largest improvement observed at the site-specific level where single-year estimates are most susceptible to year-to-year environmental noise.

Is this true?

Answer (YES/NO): NO